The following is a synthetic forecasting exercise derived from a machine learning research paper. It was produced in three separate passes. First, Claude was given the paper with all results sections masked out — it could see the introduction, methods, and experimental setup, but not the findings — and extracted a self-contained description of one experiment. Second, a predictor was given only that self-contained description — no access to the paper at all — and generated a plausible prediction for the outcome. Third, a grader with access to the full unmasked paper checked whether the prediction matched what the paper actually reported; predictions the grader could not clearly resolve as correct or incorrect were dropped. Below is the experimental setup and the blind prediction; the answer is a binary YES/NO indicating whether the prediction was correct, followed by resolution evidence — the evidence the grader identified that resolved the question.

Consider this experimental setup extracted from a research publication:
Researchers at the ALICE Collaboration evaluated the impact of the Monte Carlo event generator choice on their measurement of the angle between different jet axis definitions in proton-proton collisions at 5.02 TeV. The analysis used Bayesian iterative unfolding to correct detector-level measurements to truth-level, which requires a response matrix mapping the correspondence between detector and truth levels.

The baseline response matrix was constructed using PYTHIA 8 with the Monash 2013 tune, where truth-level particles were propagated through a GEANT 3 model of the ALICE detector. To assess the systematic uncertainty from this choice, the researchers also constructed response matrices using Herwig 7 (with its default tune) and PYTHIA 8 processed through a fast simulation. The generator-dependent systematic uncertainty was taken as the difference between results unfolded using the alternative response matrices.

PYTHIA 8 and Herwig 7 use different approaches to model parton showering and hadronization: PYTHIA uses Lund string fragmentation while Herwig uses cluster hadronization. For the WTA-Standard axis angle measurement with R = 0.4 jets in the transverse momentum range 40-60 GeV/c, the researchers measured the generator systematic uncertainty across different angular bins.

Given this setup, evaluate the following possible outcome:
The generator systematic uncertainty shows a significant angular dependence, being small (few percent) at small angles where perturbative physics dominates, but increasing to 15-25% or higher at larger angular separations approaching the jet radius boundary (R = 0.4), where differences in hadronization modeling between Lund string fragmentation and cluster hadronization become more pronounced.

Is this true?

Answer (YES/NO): NO